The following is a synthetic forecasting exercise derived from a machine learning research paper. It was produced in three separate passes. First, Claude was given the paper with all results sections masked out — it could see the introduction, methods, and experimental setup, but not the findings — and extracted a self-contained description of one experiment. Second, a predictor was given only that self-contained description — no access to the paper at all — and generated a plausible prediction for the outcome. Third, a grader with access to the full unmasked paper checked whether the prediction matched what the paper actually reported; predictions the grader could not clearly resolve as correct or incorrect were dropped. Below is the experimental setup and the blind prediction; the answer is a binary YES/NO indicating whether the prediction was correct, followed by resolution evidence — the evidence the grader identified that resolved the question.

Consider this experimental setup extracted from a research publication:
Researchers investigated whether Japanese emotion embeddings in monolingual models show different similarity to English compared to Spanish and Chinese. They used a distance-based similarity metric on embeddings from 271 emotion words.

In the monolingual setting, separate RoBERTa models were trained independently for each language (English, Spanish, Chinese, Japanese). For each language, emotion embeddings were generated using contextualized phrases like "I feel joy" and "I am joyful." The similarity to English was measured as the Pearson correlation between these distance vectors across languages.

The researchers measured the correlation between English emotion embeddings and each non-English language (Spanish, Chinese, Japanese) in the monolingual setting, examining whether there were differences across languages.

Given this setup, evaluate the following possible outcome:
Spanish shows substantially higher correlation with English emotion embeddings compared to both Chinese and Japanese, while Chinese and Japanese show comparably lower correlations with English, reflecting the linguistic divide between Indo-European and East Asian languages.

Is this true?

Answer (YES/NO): NO